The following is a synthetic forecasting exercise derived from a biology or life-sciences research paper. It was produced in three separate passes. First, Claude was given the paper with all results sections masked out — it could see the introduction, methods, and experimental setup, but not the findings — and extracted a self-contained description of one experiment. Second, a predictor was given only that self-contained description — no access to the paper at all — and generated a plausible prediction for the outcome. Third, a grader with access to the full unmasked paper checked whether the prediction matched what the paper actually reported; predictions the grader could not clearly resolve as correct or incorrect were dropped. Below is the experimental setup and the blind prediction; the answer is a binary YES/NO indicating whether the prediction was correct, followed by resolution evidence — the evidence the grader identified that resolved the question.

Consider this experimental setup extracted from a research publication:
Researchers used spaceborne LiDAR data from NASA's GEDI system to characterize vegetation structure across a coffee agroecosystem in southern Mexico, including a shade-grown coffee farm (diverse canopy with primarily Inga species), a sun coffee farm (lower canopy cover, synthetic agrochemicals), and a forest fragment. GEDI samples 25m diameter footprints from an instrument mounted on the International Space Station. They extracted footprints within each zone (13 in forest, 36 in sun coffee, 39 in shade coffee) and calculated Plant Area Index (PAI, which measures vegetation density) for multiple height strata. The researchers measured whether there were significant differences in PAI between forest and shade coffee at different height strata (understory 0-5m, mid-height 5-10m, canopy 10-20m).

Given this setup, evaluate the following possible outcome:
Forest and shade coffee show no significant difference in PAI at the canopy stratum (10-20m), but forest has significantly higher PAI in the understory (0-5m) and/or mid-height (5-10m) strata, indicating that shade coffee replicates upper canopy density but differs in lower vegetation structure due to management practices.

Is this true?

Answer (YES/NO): NO